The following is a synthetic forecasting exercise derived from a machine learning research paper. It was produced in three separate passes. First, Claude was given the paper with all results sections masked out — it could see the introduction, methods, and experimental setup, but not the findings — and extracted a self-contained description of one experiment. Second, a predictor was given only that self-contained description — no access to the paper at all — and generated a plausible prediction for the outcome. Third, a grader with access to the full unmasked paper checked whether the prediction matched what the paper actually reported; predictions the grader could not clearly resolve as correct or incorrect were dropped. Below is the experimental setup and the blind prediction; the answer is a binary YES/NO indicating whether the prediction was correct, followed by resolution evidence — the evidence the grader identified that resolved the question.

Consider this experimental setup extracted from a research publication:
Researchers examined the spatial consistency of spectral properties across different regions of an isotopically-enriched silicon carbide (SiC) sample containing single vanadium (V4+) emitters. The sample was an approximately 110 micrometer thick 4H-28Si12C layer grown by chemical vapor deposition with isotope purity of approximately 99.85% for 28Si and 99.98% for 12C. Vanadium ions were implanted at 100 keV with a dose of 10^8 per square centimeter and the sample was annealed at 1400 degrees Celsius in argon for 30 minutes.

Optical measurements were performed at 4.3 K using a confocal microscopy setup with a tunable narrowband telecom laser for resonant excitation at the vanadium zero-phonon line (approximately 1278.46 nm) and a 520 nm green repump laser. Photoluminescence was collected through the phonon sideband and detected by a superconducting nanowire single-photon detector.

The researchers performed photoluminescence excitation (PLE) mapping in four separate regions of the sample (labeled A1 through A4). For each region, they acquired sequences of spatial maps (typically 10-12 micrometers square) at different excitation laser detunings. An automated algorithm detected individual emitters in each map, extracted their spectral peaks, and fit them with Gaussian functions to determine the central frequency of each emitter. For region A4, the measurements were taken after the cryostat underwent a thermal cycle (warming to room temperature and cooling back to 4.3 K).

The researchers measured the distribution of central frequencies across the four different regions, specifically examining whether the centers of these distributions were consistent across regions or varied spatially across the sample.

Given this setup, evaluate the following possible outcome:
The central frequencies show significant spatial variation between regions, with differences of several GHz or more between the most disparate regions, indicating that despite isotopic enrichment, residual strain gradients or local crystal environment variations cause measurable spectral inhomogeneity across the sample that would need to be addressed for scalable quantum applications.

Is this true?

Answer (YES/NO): NO